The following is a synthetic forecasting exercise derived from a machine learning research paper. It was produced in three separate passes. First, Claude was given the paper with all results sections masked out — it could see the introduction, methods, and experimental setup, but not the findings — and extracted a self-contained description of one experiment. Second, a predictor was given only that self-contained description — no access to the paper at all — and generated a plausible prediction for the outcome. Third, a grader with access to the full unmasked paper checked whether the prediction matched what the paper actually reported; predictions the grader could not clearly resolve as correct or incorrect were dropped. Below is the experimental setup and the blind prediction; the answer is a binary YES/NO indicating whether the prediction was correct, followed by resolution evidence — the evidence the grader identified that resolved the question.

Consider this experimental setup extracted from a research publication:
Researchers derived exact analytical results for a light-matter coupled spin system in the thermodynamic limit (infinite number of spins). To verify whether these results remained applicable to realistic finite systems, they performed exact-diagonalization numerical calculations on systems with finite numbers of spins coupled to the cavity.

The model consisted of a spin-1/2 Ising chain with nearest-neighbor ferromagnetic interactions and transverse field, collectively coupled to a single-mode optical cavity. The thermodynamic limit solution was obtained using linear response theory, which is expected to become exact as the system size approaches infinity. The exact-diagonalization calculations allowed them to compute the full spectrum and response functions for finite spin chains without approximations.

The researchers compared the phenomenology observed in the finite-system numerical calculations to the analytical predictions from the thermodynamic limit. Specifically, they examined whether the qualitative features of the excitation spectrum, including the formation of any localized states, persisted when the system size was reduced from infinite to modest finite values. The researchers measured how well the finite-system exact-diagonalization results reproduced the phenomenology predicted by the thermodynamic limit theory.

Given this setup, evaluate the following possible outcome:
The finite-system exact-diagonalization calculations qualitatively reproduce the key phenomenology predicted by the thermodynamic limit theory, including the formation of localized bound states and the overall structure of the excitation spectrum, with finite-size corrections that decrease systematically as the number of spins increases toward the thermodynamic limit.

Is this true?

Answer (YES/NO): YES